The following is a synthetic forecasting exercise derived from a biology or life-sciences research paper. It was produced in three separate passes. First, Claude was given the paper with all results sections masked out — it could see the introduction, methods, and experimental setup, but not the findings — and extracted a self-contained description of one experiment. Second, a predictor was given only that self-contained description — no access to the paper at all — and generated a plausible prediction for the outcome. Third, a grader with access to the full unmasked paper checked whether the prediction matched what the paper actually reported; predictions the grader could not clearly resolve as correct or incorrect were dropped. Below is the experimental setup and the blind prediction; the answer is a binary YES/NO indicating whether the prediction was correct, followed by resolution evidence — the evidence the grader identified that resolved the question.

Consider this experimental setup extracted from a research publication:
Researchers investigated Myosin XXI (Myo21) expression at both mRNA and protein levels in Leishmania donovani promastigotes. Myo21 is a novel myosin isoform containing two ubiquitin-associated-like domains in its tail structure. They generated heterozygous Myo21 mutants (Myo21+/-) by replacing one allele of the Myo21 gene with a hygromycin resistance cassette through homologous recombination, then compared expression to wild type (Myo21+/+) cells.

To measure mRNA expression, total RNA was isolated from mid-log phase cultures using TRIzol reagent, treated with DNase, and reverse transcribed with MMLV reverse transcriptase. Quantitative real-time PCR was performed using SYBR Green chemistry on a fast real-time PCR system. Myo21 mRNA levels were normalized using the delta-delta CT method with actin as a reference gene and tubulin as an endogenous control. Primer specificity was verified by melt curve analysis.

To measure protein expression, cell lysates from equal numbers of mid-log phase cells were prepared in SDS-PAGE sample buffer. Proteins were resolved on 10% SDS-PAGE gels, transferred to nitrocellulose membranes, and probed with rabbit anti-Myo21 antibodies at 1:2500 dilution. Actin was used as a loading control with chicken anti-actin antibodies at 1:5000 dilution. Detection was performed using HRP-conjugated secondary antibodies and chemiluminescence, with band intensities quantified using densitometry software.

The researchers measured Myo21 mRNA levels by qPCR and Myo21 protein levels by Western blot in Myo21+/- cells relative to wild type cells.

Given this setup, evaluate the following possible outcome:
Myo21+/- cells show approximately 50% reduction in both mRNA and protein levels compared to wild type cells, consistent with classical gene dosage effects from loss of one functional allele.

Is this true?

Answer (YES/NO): NO